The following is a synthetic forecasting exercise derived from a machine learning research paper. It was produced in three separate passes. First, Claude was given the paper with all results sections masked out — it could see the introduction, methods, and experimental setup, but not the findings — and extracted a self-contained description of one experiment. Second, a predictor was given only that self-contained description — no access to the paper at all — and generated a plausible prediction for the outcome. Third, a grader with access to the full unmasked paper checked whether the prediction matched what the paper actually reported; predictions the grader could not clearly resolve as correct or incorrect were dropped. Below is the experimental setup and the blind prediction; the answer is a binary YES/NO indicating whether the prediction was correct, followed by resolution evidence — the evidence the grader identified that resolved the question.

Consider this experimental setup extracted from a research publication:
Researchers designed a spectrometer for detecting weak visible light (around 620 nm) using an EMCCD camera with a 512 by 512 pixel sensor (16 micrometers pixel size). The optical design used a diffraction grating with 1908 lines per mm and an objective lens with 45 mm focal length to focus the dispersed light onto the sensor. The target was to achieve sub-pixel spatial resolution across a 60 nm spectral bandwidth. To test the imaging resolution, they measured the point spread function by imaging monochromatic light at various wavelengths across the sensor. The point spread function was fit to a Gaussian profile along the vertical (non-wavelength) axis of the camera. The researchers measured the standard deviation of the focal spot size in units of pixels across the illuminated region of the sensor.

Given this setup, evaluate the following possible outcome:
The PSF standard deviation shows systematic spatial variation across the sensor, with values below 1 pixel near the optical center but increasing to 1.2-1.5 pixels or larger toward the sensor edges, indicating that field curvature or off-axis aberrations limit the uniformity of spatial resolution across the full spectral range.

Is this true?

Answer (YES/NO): NO